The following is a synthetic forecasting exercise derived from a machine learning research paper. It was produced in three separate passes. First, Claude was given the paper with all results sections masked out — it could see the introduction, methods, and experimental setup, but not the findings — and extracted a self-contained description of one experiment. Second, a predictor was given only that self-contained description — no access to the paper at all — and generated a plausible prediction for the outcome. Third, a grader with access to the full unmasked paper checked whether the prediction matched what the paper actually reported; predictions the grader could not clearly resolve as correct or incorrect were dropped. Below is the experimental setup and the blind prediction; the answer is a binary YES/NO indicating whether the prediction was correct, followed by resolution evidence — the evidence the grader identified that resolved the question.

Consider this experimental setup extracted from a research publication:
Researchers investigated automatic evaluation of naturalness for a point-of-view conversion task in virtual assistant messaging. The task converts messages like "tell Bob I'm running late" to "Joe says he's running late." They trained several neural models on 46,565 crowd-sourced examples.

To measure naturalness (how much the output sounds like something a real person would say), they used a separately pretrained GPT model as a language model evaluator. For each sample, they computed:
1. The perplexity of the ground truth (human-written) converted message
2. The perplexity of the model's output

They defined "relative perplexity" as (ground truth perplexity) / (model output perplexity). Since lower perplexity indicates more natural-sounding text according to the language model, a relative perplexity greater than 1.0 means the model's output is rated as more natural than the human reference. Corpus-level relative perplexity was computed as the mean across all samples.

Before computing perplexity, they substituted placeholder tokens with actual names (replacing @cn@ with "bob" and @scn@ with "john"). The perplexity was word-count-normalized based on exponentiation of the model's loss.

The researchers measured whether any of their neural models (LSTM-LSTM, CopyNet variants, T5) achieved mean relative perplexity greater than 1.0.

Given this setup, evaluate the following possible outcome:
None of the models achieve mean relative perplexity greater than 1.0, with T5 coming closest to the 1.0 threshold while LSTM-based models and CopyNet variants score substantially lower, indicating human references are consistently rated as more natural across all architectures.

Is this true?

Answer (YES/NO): NO